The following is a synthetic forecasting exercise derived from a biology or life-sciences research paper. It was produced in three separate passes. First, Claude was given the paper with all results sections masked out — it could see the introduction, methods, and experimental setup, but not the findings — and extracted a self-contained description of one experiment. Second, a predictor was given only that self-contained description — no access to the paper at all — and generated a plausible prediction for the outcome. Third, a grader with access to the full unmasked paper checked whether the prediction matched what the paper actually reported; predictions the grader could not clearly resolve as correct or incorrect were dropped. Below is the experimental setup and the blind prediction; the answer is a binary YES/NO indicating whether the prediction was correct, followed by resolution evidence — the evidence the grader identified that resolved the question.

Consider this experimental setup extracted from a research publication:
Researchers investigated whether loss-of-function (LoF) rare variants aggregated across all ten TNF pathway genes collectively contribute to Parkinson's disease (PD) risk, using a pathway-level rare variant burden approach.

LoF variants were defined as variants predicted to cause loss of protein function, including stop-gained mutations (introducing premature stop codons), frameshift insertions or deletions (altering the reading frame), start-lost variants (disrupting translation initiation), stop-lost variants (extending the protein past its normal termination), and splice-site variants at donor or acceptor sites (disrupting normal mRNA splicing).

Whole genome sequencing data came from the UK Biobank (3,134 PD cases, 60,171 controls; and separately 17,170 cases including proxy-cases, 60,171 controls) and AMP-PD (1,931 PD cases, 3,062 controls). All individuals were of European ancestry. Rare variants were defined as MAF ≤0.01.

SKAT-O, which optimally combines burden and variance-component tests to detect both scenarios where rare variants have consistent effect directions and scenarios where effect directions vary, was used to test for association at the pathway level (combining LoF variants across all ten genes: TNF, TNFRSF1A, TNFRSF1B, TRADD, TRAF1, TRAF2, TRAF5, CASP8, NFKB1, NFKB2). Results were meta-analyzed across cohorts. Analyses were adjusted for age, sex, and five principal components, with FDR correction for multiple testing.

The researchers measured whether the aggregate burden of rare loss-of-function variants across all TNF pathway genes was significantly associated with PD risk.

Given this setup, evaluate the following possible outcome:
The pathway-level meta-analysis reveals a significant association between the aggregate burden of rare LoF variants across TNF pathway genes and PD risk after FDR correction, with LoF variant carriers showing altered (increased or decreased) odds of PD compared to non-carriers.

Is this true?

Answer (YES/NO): NO